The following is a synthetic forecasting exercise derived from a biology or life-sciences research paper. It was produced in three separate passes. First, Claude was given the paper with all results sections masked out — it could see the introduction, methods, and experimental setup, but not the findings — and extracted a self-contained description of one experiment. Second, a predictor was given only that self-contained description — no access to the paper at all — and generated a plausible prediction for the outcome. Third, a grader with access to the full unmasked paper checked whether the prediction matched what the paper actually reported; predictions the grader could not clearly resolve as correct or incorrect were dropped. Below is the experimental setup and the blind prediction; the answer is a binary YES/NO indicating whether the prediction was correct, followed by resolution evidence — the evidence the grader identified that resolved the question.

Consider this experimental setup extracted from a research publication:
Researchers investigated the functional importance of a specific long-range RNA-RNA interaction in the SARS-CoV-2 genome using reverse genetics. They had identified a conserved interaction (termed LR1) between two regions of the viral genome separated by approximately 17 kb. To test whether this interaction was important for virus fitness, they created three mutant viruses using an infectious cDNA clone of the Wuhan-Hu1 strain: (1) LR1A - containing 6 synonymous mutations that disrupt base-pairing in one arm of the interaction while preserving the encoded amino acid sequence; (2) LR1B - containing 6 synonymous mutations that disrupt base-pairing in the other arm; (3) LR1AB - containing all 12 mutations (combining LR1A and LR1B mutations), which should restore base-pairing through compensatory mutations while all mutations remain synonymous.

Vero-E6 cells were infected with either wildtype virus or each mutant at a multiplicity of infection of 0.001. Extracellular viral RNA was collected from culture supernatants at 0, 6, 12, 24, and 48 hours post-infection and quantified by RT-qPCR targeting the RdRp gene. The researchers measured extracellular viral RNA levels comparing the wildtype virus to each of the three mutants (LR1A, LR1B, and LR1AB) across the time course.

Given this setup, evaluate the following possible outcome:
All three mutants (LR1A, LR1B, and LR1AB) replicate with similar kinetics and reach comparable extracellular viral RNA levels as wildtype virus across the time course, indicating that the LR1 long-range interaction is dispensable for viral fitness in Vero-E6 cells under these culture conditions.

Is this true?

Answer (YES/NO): NO